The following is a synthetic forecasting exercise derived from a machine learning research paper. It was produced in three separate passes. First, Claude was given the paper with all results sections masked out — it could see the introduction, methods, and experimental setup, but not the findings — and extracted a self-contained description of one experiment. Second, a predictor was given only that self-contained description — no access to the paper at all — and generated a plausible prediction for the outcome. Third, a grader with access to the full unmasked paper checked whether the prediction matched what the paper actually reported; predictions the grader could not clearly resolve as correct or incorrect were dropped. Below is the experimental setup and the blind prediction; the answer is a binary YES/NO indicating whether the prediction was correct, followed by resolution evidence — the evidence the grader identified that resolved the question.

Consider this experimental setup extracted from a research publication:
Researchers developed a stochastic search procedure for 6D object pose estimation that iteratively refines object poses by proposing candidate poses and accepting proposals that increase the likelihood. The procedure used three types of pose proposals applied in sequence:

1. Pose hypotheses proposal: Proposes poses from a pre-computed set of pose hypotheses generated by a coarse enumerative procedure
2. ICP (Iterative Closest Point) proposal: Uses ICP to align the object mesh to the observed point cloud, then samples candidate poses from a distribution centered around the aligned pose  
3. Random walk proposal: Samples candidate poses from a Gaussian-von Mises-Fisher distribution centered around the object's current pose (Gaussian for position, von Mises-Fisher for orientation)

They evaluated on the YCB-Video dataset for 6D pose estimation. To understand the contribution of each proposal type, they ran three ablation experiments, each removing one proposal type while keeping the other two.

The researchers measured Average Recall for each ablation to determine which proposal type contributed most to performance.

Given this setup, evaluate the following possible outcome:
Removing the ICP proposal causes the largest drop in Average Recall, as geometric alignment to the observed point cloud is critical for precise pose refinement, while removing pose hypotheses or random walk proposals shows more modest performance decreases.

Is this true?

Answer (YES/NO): NO